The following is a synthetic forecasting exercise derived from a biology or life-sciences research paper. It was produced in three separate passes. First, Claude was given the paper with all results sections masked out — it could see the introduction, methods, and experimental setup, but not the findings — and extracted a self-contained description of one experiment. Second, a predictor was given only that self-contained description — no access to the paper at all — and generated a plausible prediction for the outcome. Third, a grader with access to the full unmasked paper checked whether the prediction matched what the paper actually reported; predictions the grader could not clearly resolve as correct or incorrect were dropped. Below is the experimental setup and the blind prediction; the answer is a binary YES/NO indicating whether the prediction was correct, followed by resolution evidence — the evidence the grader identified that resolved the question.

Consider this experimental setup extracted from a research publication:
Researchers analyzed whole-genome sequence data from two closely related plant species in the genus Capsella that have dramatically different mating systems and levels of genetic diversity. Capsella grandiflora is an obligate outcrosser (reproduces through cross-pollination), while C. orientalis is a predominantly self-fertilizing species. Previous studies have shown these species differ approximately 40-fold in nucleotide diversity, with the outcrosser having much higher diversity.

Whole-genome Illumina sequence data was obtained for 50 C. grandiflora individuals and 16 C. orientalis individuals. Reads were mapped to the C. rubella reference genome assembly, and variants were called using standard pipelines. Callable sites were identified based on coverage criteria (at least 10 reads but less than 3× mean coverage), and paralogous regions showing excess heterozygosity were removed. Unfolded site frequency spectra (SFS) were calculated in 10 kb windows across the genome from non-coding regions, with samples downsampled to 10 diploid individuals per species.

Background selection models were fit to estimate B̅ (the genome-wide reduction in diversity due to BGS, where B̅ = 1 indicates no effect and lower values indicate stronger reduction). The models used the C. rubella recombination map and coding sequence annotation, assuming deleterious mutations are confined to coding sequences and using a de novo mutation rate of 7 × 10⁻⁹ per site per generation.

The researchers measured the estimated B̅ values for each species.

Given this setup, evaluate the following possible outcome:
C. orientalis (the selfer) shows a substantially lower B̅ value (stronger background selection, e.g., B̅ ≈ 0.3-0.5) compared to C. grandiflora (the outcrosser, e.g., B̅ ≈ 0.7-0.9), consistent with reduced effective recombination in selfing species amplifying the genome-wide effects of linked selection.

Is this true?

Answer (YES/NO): YES